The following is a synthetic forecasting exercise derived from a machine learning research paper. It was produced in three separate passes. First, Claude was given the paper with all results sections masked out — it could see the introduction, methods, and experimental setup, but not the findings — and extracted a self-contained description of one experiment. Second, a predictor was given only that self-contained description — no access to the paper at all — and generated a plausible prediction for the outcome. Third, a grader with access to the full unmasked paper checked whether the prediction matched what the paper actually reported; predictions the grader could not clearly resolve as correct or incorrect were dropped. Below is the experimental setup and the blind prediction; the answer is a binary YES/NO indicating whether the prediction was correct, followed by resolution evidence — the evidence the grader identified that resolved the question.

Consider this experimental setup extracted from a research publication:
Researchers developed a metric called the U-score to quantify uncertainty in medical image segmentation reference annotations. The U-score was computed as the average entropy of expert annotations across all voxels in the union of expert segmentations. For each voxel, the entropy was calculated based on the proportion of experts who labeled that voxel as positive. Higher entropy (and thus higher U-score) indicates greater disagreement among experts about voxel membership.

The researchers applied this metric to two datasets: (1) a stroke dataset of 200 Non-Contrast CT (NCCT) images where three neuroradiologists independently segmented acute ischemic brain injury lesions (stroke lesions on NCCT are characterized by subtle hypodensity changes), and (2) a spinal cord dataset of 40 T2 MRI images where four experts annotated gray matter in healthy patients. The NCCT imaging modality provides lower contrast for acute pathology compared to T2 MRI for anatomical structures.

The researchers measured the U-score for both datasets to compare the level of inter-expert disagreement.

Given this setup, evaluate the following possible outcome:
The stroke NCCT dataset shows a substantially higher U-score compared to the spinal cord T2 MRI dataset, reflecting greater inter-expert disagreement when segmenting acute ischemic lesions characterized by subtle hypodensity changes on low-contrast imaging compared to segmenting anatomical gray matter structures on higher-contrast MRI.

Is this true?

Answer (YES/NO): YES